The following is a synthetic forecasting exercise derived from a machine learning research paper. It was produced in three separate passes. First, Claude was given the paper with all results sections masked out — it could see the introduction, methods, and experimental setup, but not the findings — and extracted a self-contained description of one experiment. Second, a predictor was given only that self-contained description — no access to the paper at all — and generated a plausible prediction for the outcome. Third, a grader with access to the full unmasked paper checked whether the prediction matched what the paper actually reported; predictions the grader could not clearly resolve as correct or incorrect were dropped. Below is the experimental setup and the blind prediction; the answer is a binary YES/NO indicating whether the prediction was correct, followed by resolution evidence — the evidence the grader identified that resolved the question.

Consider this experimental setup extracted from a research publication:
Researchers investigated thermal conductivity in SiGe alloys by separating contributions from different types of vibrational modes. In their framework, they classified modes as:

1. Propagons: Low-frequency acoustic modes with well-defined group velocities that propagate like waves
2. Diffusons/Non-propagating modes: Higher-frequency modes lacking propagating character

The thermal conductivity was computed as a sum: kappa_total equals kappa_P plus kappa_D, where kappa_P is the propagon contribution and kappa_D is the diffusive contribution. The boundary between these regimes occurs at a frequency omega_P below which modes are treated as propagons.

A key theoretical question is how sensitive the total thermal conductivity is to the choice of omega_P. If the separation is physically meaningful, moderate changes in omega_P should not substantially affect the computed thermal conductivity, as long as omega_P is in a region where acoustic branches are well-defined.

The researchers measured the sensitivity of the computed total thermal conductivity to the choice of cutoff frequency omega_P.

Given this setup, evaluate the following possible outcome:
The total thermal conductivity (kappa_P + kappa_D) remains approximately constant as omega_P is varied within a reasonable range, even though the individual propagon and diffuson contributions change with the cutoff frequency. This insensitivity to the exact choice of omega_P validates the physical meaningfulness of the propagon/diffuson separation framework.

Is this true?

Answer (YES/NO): YES